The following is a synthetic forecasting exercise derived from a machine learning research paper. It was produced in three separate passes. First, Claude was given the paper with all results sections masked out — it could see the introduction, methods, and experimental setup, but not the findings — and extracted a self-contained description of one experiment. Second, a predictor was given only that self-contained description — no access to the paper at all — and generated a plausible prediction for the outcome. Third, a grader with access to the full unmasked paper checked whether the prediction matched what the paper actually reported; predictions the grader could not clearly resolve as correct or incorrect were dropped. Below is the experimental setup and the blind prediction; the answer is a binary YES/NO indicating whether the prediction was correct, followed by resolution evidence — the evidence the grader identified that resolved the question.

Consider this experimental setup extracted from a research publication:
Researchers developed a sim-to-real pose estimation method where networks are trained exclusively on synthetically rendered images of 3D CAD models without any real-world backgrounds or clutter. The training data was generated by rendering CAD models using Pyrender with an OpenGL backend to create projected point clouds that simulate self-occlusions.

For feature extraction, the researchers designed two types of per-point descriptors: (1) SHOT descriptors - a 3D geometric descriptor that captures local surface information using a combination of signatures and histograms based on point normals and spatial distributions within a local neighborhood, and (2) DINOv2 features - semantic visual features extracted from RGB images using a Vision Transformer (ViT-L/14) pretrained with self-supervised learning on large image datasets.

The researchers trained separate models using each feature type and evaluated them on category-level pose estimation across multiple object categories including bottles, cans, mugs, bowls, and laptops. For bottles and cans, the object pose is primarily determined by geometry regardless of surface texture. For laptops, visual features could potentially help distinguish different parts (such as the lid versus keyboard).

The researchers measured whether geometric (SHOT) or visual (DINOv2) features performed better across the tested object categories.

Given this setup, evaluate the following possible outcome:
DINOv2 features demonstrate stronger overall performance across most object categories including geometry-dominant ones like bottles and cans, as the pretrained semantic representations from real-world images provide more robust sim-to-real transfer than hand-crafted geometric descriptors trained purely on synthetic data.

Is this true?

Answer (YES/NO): NO